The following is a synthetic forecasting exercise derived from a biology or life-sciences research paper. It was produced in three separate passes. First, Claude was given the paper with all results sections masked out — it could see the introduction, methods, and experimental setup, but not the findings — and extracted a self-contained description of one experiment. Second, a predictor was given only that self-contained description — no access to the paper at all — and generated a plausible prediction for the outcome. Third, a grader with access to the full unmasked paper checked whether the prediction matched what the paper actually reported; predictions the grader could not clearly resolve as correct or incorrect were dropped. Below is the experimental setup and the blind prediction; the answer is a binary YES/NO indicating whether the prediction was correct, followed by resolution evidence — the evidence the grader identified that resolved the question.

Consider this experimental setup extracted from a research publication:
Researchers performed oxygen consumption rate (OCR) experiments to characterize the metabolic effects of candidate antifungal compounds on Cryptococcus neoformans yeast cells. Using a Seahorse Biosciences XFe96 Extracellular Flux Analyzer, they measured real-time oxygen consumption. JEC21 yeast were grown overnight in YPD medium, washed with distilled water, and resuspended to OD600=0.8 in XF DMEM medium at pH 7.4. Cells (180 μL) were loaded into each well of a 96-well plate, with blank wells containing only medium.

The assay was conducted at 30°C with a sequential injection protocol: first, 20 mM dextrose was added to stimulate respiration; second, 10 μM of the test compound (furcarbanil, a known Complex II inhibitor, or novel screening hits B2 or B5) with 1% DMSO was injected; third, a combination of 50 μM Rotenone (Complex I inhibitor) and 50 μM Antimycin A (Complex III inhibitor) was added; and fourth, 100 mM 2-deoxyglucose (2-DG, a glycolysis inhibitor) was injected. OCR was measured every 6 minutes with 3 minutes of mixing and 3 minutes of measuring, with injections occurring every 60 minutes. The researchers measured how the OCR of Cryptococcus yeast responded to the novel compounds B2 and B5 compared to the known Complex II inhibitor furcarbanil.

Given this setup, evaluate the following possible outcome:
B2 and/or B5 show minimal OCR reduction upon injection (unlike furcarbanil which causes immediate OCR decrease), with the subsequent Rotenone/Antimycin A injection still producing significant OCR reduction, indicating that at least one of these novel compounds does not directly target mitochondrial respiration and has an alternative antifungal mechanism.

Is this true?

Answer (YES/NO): NO